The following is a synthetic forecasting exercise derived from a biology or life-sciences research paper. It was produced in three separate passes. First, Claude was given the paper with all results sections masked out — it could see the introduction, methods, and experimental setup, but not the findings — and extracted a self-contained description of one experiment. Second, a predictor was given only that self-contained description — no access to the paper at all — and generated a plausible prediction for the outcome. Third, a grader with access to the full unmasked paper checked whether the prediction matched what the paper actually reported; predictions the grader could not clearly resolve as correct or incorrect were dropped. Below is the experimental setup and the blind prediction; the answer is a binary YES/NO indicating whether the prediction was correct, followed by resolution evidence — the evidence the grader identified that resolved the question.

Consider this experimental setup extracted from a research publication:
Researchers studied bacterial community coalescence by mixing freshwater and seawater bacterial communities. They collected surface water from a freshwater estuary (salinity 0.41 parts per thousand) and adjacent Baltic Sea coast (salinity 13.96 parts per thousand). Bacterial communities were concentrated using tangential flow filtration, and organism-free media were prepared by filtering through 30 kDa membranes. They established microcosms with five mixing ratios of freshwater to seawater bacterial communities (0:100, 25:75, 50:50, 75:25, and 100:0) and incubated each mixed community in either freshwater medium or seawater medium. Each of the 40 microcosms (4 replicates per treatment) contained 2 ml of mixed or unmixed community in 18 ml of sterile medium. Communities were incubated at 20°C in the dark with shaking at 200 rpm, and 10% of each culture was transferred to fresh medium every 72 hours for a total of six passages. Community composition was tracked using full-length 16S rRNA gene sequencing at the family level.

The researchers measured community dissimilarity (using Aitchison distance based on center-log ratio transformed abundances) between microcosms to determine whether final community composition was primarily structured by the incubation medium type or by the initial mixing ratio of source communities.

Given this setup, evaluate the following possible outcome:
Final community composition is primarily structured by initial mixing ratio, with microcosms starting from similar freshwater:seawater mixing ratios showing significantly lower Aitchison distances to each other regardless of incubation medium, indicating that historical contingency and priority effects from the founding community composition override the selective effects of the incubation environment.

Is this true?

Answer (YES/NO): NO